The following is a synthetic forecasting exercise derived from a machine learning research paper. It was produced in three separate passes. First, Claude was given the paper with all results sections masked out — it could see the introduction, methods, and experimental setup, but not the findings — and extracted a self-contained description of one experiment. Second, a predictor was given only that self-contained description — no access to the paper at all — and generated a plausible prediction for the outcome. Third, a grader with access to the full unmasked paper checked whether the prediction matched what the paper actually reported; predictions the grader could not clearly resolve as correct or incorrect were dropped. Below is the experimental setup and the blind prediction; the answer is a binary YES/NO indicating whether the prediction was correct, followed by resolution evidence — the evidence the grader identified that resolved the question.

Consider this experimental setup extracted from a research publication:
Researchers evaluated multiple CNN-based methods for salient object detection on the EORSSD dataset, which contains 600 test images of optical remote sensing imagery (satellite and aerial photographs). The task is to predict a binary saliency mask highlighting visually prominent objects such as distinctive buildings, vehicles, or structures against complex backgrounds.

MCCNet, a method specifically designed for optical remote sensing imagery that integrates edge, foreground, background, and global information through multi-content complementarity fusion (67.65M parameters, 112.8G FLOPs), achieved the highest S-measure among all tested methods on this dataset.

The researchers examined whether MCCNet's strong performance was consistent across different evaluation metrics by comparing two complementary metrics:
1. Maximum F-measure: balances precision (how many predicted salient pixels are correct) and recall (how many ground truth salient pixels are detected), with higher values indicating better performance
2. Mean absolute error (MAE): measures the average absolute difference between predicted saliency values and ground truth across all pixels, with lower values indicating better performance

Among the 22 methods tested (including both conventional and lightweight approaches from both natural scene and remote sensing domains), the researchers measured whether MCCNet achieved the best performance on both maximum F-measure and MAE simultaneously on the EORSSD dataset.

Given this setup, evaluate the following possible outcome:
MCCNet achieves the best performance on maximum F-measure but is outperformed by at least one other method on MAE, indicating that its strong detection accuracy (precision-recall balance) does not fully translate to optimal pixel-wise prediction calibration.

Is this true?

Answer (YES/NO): YES